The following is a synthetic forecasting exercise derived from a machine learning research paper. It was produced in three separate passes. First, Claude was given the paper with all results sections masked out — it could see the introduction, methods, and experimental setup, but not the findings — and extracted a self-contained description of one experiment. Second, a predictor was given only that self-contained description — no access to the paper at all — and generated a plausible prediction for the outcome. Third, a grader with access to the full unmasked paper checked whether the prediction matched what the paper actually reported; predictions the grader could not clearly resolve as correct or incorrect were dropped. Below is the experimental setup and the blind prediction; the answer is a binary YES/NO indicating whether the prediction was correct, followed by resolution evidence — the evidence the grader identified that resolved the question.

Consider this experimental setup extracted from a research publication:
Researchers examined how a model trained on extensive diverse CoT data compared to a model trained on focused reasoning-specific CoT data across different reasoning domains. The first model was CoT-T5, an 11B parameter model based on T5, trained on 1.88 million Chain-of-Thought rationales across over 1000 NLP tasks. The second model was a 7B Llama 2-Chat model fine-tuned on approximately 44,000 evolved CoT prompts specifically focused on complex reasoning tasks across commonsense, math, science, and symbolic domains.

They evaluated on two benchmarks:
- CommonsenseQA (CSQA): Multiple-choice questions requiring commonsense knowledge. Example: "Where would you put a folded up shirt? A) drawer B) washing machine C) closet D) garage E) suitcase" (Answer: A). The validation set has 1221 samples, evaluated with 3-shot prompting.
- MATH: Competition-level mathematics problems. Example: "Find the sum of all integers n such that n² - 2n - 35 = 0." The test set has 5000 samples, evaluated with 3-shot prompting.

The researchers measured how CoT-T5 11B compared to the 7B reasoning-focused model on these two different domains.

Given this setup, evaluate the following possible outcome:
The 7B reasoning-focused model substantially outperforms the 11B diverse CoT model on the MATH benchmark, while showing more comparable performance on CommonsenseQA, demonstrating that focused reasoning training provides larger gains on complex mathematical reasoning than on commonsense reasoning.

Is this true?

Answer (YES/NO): NO